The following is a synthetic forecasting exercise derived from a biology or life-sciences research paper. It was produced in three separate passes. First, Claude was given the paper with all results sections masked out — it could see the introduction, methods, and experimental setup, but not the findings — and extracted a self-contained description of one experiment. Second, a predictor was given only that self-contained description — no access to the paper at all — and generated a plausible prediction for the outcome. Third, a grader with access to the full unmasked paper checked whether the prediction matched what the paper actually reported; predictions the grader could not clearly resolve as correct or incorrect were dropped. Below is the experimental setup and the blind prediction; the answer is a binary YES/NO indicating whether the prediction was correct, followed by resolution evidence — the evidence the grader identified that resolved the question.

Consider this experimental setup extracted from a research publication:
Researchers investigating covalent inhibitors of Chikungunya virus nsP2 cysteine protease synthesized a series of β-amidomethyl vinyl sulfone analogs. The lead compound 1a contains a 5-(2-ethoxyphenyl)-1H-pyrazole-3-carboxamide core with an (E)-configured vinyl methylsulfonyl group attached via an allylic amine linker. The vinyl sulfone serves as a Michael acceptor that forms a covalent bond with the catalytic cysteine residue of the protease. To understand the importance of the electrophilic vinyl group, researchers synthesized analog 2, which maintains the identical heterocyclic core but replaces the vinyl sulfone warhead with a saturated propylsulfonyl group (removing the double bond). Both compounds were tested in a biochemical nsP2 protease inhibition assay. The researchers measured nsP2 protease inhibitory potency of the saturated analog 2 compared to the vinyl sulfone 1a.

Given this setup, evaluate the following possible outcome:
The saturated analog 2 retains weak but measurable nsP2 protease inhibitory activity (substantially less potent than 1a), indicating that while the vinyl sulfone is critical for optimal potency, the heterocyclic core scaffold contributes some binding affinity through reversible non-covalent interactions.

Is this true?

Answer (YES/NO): NO